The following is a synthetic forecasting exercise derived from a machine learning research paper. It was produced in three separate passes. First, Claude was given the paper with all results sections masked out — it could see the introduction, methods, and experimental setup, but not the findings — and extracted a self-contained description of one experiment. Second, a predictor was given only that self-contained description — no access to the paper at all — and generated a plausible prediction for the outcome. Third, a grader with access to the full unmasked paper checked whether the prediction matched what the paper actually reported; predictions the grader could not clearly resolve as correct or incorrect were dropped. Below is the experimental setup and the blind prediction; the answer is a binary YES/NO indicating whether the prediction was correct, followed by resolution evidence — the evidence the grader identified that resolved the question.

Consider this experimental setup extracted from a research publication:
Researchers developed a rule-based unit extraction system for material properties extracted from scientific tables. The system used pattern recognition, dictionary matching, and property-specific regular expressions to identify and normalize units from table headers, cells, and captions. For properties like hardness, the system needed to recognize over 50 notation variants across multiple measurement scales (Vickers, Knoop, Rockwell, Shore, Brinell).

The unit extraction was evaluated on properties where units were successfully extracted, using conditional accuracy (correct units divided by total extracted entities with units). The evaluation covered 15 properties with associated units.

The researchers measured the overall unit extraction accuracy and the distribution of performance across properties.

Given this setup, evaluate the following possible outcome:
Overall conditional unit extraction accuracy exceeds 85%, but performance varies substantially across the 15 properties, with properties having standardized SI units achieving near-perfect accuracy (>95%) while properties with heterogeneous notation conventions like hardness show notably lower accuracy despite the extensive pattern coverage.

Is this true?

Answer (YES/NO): NO